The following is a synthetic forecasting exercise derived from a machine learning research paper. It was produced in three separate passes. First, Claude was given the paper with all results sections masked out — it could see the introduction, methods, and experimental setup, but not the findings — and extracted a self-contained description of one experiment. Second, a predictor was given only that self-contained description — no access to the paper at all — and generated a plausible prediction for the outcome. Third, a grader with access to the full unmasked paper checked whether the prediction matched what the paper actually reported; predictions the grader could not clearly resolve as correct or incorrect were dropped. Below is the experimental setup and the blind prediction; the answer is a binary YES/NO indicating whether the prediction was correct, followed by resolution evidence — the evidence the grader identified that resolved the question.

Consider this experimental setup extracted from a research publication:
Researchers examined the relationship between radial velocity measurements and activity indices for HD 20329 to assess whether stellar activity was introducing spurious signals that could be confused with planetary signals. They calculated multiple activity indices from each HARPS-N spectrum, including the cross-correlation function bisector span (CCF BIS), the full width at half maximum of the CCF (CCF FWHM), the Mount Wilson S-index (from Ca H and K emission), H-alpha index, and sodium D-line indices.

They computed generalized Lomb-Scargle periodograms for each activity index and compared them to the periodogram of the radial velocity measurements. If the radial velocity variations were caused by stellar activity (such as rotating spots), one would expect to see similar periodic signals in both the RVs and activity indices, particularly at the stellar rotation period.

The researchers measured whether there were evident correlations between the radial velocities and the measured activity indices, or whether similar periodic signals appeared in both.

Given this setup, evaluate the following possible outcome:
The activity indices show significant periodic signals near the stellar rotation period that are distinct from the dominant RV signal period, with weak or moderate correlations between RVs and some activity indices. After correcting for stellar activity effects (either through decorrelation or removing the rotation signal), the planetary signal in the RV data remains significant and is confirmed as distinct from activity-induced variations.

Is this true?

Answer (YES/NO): NO